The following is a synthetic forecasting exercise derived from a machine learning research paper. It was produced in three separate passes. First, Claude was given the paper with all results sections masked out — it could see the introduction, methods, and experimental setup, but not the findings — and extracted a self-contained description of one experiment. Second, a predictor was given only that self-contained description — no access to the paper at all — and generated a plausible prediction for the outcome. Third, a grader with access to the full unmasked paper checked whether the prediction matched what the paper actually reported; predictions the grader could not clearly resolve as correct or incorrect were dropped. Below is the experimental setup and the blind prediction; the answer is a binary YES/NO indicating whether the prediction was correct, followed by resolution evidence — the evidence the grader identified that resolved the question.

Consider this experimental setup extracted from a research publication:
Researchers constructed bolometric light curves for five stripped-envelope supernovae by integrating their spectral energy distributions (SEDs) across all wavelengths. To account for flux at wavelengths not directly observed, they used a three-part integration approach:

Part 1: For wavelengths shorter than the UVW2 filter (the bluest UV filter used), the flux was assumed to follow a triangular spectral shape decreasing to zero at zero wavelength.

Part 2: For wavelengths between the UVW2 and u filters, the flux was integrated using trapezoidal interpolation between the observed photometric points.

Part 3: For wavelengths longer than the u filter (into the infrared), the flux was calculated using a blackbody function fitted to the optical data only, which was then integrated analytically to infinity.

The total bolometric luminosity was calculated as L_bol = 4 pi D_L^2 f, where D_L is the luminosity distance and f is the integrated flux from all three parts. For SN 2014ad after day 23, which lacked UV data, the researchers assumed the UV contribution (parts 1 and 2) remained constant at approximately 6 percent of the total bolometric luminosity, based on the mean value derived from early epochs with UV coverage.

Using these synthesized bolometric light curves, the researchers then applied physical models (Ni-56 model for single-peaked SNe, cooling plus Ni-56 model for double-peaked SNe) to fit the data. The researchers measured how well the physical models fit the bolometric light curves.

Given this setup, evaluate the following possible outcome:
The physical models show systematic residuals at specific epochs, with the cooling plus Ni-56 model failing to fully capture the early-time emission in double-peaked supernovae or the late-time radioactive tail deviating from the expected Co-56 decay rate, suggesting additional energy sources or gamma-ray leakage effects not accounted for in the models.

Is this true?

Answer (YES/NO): NO